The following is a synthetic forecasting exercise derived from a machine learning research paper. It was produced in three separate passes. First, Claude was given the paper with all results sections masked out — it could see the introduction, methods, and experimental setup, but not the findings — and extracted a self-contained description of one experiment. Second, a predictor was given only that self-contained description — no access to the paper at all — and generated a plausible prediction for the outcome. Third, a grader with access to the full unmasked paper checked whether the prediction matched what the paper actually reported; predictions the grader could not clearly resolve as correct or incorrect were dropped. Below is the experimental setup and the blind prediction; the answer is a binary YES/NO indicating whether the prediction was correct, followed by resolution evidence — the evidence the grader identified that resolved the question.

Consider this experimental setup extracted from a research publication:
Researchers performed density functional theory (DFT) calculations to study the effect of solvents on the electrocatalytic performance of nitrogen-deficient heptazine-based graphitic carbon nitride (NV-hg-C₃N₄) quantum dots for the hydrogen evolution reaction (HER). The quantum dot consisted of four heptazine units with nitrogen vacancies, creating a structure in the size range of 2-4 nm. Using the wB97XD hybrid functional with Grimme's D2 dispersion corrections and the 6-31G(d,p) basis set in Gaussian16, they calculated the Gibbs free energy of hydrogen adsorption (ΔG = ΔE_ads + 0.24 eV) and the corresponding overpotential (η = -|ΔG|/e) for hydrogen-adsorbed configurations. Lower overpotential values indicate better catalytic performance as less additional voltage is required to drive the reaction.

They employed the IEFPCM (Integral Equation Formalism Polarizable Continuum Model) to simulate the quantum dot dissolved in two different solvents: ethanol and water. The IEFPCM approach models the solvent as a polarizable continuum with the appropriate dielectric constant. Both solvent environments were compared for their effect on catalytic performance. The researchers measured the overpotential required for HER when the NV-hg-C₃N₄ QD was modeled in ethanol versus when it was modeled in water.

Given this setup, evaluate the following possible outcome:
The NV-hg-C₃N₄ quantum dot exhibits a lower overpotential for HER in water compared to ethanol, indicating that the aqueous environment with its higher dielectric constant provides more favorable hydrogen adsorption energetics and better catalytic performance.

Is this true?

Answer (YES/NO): NO